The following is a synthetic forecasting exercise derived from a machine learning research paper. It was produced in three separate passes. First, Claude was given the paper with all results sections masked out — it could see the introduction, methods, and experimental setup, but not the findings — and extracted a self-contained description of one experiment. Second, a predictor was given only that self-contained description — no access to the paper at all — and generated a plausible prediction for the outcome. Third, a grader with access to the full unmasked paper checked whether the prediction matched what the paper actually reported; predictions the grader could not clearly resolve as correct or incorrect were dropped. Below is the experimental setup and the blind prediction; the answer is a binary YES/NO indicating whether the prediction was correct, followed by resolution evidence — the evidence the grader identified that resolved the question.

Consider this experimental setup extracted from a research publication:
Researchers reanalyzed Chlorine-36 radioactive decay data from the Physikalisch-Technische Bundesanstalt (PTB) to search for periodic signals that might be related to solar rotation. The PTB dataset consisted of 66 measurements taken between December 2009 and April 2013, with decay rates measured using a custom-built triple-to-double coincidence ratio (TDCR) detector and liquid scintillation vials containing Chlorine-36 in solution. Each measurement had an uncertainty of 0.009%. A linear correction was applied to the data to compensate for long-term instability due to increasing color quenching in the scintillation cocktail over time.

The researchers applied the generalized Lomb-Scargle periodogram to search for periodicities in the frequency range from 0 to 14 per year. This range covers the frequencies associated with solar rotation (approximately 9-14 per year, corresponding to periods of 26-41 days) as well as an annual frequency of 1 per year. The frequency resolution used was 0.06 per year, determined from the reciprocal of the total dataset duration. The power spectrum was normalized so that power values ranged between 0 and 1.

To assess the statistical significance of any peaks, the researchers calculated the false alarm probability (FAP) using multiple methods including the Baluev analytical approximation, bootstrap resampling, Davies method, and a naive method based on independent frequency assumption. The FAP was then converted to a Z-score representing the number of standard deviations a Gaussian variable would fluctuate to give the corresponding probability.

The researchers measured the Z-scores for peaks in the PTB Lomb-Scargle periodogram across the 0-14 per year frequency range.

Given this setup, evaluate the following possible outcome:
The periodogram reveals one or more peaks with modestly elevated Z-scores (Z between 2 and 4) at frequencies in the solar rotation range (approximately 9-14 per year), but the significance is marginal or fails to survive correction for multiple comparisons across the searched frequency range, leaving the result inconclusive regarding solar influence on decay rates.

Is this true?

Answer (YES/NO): NO